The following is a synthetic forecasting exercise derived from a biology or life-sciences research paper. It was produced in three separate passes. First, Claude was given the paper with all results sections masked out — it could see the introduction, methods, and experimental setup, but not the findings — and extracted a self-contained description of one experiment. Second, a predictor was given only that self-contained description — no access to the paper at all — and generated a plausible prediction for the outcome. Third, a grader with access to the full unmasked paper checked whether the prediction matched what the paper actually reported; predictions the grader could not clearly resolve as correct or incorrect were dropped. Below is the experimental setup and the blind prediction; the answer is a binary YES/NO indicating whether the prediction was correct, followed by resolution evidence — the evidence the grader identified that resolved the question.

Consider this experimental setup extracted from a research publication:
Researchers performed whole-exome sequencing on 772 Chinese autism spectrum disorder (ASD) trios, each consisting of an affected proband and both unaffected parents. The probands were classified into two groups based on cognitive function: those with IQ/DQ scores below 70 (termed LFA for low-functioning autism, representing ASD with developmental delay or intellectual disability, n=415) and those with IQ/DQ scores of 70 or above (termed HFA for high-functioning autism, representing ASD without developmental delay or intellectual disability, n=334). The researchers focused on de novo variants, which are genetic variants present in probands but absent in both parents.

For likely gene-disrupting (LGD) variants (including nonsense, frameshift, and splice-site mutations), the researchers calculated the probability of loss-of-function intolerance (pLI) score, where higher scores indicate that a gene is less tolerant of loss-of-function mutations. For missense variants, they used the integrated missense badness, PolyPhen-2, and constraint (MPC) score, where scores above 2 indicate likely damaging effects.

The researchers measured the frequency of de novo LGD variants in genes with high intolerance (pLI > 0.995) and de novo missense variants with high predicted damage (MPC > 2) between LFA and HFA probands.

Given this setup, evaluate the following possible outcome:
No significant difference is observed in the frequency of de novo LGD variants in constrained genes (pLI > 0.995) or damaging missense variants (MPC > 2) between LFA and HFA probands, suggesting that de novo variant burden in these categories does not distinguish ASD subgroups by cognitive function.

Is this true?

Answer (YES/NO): NO